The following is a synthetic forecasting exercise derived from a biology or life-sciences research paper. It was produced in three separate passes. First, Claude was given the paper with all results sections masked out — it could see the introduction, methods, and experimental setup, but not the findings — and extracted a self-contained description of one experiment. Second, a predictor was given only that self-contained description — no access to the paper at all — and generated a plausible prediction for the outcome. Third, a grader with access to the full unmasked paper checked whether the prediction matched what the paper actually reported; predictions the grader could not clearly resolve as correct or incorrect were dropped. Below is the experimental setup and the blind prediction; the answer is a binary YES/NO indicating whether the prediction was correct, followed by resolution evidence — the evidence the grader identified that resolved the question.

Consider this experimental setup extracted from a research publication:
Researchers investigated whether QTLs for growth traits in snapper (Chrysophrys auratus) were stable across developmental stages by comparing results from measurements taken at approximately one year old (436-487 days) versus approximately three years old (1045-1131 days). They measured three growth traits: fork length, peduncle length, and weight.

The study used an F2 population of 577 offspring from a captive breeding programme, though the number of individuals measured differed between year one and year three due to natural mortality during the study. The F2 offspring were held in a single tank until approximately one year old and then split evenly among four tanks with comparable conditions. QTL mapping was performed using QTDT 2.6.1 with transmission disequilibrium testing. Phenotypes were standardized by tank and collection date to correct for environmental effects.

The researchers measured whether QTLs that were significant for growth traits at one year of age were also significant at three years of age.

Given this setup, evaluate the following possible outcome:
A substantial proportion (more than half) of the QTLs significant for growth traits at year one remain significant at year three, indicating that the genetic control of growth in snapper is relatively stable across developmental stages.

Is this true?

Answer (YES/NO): NO